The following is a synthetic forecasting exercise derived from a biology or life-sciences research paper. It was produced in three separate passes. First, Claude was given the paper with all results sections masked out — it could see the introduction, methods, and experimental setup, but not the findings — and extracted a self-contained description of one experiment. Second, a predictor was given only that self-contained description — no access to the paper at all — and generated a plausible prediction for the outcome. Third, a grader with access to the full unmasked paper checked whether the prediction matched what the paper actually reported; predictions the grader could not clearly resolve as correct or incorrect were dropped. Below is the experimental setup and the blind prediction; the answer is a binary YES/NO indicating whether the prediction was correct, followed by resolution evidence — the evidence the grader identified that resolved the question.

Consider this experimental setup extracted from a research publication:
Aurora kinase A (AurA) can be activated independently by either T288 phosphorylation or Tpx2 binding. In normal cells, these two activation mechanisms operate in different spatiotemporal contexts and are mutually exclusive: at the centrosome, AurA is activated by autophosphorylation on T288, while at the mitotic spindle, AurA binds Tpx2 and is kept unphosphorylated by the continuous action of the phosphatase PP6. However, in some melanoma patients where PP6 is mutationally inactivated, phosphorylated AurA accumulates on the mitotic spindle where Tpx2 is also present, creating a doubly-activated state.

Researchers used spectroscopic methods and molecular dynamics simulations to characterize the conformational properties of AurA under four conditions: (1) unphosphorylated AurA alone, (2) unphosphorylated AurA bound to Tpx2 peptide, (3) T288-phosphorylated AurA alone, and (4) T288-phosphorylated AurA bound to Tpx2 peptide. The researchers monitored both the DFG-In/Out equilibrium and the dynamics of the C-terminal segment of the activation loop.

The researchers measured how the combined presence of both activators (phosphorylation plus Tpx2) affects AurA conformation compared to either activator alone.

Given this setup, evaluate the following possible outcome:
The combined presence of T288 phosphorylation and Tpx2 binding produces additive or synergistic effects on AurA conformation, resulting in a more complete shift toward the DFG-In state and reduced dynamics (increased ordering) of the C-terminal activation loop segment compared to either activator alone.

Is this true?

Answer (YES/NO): YES